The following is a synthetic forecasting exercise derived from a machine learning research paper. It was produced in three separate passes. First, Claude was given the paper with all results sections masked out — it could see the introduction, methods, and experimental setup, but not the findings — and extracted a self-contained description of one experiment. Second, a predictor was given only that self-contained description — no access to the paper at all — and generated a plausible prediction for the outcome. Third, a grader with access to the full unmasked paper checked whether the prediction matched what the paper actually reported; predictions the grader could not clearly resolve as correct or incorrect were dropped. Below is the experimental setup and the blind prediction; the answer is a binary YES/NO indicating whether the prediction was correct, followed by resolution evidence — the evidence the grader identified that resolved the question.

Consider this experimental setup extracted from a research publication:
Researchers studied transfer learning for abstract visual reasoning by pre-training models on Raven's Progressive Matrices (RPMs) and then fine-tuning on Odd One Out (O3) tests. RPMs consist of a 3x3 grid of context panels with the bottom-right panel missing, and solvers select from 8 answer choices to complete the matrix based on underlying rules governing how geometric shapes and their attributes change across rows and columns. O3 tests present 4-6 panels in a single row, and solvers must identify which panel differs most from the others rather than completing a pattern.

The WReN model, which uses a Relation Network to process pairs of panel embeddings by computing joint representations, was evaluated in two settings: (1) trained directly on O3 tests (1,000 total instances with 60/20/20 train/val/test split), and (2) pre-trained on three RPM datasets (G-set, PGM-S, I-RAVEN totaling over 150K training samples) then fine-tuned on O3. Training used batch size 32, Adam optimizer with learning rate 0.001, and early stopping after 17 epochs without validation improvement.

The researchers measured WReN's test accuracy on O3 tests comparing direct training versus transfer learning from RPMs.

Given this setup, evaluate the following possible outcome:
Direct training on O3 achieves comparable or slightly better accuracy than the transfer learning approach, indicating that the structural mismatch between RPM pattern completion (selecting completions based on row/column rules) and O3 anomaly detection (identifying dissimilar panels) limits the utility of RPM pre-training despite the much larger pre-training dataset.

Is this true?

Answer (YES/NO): YES